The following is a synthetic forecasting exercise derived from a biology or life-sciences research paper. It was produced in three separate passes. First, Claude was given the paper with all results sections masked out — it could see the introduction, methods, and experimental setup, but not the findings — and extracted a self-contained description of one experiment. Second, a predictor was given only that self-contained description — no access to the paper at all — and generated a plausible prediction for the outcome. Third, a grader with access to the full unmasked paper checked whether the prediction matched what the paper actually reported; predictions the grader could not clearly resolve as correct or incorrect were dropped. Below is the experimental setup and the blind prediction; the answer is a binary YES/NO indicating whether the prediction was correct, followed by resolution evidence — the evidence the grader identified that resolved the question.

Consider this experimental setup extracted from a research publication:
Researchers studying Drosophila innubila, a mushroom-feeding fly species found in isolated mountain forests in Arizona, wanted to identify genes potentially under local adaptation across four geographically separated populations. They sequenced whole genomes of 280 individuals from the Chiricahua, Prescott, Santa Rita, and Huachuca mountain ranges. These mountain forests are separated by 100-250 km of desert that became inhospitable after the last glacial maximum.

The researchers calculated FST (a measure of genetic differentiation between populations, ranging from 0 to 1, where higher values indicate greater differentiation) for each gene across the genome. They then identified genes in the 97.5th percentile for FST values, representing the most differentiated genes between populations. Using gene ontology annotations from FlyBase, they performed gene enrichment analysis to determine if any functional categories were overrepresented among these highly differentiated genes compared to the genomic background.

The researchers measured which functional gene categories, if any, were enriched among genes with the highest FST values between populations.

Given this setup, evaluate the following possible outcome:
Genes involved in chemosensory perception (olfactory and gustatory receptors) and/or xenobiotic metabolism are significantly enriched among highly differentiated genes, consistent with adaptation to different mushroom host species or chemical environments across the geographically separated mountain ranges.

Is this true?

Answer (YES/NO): NO